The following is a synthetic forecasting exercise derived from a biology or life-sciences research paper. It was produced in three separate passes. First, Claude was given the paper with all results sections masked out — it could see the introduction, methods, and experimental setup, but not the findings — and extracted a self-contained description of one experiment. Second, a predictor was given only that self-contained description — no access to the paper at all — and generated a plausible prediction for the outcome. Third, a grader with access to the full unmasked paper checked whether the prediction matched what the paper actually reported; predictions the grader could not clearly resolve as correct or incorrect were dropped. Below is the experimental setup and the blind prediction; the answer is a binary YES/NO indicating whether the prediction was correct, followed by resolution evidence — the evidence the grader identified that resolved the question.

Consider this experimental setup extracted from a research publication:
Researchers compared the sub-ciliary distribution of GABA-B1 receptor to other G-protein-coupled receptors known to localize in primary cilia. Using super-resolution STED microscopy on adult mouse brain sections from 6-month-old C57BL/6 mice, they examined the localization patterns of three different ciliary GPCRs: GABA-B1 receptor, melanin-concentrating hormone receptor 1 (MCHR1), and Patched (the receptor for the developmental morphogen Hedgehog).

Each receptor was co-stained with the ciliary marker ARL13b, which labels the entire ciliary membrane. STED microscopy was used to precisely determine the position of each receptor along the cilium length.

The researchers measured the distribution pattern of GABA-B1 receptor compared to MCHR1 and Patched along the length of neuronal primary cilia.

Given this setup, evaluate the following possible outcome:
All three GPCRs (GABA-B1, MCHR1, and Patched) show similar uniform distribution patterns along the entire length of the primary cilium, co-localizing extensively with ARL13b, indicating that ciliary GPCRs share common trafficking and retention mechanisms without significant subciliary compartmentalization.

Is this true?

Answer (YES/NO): NO